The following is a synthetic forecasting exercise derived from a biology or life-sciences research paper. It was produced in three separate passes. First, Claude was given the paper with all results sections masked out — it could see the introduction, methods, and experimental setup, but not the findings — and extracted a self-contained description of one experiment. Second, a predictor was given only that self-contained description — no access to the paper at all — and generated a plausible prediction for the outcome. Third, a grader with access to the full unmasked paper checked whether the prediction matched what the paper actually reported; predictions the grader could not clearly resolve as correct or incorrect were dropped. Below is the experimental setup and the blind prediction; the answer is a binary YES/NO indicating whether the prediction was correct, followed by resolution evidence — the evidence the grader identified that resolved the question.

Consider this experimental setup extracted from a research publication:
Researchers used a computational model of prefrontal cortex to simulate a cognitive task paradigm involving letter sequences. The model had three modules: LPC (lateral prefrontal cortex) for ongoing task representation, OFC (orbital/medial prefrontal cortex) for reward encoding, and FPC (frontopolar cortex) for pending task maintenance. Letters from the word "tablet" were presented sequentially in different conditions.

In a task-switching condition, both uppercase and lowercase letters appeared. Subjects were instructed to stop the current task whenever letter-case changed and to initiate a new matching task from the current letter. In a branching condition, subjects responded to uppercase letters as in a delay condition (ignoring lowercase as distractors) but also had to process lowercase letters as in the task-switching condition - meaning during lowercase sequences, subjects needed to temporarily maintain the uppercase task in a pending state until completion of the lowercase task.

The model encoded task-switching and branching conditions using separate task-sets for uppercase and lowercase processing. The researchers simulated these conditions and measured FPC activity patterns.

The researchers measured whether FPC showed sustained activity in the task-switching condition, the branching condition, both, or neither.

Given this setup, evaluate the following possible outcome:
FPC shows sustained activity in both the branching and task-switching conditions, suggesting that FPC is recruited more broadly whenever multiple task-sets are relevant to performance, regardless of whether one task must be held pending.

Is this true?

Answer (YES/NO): NO